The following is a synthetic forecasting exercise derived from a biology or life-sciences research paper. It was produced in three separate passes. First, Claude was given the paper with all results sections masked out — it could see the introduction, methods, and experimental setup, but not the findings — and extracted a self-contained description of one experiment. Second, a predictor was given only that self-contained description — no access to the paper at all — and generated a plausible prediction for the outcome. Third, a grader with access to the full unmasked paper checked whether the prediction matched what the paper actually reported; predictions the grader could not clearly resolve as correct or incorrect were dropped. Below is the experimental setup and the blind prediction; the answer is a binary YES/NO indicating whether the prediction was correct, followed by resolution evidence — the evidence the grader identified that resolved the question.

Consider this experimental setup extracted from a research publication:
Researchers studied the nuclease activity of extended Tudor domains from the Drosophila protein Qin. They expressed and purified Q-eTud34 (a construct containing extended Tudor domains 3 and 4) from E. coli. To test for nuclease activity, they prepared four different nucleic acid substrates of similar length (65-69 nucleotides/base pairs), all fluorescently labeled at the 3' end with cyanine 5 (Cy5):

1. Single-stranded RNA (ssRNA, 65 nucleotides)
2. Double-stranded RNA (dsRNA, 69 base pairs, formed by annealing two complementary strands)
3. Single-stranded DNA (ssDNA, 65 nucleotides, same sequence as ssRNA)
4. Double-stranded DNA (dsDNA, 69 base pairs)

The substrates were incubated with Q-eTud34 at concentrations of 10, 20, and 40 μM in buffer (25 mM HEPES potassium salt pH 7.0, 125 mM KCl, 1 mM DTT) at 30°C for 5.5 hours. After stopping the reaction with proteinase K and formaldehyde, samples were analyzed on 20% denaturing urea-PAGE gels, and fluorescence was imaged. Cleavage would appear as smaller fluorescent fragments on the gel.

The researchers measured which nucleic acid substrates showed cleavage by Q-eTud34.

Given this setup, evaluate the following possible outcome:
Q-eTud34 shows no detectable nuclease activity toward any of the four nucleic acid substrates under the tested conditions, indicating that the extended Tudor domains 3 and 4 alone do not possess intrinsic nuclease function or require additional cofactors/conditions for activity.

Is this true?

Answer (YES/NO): NO